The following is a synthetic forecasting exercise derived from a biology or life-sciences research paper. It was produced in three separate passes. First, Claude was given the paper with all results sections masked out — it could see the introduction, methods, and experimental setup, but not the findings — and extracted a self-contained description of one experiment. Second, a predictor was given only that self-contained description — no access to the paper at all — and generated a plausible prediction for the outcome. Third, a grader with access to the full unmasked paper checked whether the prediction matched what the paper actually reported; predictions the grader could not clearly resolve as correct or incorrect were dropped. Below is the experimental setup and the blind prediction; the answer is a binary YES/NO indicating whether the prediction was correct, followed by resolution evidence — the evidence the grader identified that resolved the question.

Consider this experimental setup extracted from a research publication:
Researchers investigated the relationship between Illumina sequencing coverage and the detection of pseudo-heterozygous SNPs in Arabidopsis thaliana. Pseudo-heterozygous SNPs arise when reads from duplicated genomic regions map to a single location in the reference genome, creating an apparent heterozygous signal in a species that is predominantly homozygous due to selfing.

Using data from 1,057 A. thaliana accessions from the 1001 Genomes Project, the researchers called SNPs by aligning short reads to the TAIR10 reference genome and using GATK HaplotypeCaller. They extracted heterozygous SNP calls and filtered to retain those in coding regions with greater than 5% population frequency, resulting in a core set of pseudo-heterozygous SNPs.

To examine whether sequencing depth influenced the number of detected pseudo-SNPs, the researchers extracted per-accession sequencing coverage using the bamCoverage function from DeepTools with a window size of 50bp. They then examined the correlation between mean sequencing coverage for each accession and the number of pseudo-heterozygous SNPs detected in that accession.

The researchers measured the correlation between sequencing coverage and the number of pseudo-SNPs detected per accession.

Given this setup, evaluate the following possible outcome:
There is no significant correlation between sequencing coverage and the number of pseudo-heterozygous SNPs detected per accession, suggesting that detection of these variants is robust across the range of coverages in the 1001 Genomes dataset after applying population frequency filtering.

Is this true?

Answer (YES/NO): YES